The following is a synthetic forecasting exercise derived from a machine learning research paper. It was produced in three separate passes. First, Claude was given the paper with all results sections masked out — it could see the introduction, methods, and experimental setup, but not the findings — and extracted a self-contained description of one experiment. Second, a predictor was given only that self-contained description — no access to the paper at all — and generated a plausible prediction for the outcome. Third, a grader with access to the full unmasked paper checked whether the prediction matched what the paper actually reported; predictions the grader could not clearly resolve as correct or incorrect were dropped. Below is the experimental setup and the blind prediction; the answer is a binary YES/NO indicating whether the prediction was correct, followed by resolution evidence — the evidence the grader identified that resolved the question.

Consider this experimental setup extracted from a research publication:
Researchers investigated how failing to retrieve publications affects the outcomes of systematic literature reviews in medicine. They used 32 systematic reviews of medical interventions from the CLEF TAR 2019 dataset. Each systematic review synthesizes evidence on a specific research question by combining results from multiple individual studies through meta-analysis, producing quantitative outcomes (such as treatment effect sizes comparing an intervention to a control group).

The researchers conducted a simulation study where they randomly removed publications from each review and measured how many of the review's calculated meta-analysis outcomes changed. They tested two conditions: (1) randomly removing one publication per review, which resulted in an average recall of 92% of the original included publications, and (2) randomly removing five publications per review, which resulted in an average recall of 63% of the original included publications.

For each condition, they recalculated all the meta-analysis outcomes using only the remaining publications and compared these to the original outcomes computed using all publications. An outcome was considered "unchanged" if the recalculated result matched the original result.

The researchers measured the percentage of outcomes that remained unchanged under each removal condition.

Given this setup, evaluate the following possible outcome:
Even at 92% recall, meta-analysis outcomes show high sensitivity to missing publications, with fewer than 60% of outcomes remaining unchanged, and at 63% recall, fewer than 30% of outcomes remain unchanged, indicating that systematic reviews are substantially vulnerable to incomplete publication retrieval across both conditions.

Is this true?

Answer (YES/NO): NO